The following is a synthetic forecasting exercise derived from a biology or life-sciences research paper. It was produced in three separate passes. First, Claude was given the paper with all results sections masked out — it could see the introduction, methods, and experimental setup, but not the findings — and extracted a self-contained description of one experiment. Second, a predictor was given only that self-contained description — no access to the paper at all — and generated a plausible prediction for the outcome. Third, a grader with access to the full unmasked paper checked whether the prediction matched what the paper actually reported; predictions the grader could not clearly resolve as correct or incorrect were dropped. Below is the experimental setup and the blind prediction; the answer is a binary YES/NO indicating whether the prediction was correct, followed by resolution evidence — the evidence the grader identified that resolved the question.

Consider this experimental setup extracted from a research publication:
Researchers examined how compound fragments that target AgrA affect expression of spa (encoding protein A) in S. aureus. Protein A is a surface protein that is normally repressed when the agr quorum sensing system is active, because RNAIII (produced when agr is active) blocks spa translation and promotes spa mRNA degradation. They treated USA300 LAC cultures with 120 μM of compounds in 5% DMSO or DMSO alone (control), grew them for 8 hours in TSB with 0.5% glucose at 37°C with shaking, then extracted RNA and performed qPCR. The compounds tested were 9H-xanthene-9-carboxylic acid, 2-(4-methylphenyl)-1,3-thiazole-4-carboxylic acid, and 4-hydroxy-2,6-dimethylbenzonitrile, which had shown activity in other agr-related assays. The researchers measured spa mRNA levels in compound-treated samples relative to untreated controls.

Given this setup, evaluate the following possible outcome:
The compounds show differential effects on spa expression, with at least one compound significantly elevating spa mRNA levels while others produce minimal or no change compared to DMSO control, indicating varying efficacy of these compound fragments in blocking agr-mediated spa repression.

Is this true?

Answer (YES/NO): NO